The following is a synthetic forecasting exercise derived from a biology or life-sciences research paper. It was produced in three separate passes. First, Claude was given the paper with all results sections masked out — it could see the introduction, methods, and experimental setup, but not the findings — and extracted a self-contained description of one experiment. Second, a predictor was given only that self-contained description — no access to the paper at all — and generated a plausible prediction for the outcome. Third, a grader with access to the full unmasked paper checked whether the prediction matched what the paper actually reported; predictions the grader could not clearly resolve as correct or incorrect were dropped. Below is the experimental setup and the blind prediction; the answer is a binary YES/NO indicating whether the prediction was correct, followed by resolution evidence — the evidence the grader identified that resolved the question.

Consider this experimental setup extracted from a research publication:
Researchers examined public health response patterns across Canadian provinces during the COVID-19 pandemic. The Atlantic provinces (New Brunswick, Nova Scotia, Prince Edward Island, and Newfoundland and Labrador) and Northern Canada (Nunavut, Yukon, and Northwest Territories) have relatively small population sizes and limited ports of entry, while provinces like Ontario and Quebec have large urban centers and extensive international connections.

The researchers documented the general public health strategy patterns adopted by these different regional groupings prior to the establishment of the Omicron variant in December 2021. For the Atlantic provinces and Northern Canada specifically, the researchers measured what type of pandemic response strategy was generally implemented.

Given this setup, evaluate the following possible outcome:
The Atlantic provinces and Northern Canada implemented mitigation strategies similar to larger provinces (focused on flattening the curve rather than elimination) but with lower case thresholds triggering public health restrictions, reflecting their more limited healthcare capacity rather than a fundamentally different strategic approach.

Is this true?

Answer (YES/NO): NO